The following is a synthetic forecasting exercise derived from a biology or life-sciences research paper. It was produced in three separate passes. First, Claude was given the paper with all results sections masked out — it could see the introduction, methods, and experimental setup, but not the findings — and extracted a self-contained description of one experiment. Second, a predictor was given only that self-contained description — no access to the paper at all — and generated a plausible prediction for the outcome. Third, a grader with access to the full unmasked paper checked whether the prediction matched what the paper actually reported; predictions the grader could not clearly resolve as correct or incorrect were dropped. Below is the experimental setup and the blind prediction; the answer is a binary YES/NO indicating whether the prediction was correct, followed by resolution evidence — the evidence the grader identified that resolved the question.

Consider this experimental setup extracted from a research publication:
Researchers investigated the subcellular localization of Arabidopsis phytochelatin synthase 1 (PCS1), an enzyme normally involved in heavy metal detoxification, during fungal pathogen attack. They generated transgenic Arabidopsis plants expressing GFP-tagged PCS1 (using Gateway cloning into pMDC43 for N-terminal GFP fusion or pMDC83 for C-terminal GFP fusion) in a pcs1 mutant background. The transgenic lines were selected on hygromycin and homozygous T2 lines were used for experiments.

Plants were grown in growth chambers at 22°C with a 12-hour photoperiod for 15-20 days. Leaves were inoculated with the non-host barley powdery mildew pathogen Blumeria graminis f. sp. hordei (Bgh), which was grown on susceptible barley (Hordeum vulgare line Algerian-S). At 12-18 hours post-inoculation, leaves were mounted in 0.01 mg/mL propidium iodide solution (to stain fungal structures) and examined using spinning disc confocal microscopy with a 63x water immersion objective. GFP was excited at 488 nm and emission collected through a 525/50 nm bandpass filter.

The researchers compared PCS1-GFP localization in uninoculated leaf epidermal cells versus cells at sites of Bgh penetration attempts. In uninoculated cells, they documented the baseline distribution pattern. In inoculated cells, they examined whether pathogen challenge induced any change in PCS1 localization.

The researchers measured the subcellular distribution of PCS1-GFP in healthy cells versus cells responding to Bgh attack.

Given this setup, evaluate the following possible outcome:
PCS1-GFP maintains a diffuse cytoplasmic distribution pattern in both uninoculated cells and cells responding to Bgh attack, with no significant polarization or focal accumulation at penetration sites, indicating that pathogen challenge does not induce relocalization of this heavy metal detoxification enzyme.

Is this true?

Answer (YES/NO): NO